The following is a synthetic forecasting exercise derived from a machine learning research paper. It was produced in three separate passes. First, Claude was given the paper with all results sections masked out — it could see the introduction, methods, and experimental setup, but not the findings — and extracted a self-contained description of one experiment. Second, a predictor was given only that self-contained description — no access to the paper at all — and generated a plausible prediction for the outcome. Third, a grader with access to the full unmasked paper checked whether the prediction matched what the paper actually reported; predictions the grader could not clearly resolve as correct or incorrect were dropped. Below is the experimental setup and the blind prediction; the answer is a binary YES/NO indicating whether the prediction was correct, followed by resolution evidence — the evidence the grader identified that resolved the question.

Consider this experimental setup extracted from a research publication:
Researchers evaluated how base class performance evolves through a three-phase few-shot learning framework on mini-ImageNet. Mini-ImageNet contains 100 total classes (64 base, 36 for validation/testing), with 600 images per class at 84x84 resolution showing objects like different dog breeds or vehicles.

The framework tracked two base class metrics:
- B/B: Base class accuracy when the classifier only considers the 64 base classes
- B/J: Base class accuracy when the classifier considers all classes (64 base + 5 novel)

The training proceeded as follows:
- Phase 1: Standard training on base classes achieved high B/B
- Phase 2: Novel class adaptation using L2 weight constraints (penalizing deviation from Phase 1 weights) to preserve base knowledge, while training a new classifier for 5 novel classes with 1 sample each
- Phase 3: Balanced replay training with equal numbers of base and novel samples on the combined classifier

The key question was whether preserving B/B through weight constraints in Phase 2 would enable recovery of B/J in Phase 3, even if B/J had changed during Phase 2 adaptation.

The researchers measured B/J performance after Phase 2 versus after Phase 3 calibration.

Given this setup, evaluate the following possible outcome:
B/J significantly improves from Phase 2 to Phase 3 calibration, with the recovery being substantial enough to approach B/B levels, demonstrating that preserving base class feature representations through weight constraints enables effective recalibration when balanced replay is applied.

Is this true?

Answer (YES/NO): YES